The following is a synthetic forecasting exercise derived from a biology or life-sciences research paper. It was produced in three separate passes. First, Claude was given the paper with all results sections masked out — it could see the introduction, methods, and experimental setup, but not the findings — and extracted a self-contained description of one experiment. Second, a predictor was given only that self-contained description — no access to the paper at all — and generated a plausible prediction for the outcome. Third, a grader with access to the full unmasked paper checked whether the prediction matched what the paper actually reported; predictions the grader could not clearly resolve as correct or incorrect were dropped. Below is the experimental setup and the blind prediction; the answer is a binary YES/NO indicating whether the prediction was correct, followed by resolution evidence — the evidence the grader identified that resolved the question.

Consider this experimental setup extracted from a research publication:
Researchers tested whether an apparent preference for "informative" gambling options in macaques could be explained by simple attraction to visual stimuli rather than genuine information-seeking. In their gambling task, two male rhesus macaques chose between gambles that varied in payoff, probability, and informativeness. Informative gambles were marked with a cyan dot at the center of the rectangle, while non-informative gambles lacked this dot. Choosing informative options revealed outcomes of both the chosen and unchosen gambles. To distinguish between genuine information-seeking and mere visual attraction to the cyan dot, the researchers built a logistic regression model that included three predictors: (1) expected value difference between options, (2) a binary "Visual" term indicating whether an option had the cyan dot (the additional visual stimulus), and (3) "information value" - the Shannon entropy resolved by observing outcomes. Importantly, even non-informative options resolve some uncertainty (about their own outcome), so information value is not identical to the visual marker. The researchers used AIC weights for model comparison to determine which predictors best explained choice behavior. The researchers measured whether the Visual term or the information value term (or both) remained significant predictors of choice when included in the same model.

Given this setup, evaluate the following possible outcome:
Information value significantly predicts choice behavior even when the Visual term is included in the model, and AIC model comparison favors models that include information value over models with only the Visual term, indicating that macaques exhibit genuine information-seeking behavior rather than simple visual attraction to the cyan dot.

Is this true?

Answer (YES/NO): YES